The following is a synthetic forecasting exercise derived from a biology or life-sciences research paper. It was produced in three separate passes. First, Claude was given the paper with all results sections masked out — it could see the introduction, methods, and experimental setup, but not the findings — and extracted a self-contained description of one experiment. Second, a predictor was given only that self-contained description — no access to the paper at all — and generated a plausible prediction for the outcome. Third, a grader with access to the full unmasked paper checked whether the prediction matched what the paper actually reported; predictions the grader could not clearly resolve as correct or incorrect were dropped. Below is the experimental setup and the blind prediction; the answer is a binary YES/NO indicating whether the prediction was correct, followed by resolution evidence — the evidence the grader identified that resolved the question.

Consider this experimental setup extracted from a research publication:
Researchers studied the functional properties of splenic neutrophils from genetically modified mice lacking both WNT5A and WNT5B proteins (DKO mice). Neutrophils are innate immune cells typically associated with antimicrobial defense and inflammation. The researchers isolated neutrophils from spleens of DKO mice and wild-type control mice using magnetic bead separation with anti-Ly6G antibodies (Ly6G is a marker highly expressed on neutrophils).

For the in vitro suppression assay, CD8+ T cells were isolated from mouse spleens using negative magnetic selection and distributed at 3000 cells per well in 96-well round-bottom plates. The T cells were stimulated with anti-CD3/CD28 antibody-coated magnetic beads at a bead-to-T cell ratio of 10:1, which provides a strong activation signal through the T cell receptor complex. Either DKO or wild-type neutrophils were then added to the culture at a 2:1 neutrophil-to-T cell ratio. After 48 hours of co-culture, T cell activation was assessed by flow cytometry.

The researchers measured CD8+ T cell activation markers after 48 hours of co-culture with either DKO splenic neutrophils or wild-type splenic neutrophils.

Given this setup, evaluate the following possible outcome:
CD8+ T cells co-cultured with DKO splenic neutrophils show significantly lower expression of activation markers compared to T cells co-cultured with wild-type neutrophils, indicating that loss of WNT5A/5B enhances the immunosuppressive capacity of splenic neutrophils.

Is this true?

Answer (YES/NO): YES